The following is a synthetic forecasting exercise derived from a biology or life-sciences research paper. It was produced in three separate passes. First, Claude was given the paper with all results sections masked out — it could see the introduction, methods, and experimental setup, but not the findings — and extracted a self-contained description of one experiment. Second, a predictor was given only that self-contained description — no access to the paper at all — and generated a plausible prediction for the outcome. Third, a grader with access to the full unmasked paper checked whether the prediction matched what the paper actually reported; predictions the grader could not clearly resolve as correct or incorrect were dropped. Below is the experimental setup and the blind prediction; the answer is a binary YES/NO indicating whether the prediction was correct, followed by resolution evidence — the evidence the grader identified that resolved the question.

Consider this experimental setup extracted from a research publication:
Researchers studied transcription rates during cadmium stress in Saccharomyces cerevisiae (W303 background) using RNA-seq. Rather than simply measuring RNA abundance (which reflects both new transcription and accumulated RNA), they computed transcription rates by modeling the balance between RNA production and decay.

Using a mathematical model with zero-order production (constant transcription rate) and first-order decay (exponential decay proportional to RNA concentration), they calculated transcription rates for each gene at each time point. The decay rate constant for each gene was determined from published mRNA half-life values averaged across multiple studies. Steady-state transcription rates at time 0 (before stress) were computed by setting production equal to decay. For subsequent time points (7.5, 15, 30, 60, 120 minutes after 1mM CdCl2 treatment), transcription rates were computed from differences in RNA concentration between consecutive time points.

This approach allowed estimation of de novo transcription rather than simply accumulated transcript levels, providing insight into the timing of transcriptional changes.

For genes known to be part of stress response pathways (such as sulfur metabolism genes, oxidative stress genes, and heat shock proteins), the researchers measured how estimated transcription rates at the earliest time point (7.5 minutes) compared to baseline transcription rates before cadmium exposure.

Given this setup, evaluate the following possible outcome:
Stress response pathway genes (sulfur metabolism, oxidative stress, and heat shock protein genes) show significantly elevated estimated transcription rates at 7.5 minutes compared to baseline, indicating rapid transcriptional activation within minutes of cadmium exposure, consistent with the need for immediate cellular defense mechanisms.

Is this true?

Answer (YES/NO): YES